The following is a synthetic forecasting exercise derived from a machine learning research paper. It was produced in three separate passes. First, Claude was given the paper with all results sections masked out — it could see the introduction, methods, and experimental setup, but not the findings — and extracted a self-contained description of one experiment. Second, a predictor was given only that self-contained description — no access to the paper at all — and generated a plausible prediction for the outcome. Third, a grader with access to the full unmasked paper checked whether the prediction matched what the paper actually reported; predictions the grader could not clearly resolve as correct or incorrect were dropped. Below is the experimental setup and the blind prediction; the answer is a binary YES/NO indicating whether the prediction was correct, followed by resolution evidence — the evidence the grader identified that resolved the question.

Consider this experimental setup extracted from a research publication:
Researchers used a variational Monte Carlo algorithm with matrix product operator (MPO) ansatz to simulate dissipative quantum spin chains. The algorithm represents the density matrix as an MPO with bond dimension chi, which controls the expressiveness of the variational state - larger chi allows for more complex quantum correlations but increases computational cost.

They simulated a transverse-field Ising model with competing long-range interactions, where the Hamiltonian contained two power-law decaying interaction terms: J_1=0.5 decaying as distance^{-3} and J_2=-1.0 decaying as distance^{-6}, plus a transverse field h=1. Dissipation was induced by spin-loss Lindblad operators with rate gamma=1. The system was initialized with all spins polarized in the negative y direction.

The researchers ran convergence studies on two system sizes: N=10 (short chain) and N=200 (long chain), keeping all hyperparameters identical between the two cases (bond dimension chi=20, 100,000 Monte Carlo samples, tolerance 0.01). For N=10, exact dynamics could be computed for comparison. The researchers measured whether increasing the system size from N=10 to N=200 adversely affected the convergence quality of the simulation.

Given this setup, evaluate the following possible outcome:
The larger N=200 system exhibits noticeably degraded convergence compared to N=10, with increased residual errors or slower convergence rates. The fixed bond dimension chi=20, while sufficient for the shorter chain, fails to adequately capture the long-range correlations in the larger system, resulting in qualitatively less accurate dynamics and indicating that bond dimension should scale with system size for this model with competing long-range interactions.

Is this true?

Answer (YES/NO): NO